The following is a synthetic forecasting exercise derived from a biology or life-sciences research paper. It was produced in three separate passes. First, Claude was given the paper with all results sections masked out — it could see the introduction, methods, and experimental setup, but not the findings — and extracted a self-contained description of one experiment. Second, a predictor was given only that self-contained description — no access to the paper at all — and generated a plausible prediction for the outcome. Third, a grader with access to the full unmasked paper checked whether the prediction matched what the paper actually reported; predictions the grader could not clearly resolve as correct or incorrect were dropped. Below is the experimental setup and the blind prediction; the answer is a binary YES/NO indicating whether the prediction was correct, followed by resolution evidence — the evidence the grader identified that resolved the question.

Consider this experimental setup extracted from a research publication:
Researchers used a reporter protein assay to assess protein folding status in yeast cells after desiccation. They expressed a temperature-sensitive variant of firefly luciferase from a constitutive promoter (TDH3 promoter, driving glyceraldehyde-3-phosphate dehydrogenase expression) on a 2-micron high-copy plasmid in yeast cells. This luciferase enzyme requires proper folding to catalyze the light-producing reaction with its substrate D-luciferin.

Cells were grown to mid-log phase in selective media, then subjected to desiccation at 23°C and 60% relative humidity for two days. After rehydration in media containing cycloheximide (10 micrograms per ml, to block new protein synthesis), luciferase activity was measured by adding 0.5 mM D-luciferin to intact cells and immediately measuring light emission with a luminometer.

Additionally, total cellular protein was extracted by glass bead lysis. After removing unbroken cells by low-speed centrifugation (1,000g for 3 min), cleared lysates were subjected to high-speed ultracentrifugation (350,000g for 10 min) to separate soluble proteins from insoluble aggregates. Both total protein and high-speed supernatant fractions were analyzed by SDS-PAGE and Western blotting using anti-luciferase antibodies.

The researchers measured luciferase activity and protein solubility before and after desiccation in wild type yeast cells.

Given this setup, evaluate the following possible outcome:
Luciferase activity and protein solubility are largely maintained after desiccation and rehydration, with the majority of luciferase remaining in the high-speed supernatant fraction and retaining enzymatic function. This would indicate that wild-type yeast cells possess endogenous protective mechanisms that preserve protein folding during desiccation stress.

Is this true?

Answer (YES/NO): NO